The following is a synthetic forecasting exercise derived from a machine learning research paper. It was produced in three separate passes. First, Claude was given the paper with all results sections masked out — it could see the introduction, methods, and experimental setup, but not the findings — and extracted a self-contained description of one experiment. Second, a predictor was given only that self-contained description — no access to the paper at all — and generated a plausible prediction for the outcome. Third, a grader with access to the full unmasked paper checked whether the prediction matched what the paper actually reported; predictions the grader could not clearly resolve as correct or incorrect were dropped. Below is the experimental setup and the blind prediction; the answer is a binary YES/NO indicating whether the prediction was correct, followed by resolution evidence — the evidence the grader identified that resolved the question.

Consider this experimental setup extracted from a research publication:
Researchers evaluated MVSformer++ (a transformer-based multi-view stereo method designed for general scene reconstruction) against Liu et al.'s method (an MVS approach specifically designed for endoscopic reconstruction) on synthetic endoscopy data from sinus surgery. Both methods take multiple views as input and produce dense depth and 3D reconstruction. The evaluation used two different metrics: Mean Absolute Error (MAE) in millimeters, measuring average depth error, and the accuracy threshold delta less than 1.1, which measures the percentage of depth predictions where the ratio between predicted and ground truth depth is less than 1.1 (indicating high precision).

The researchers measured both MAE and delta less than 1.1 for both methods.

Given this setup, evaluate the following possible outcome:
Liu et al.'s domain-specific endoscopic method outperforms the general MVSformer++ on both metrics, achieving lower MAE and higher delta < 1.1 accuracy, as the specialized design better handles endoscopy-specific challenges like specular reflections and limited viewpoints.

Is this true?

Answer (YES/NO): NO